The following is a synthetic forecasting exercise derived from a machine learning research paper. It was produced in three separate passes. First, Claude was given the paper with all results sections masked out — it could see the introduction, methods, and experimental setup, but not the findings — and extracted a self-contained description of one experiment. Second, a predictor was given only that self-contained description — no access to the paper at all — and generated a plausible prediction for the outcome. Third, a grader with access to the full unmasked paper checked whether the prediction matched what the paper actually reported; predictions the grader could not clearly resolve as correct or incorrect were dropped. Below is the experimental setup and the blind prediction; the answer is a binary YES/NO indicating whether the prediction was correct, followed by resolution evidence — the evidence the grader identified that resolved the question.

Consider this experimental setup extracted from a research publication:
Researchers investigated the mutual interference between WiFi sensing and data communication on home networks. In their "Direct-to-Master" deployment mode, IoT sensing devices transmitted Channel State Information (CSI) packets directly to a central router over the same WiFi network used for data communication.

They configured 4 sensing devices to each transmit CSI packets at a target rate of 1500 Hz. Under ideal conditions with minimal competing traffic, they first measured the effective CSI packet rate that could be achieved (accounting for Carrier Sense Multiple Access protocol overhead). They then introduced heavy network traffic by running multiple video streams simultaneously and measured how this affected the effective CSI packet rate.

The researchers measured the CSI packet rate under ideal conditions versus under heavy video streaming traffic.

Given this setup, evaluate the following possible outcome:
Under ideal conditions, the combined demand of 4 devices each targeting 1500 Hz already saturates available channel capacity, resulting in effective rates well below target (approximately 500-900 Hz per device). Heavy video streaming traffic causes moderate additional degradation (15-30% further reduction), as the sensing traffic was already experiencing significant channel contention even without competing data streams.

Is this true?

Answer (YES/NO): NO